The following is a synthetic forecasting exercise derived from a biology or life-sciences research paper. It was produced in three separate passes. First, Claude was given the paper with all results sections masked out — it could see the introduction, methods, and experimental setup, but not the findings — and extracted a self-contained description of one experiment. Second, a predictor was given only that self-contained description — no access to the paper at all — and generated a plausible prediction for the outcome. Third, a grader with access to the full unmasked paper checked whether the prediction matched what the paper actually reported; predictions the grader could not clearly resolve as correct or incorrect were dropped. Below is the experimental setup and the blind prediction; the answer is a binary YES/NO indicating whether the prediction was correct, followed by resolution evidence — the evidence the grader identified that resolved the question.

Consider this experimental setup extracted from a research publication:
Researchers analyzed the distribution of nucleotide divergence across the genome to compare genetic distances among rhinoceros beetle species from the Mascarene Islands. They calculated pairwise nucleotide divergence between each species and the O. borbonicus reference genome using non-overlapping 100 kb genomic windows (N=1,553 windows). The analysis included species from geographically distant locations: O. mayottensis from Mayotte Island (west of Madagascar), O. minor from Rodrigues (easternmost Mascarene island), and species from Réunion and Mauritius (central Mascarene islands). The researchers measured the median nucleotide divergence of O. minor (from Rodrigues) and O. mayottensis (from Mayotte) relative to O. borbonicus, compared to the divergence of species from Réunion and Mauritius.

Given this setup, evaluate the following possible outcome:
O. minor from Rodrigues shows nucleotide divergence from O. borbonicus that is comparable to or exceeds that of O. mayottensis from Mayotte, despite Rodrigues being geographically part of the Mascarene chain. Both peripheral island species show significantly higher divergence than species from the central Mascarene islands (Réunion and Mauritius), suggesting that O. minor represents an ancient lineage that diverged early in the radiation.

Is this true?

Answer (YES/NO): NO